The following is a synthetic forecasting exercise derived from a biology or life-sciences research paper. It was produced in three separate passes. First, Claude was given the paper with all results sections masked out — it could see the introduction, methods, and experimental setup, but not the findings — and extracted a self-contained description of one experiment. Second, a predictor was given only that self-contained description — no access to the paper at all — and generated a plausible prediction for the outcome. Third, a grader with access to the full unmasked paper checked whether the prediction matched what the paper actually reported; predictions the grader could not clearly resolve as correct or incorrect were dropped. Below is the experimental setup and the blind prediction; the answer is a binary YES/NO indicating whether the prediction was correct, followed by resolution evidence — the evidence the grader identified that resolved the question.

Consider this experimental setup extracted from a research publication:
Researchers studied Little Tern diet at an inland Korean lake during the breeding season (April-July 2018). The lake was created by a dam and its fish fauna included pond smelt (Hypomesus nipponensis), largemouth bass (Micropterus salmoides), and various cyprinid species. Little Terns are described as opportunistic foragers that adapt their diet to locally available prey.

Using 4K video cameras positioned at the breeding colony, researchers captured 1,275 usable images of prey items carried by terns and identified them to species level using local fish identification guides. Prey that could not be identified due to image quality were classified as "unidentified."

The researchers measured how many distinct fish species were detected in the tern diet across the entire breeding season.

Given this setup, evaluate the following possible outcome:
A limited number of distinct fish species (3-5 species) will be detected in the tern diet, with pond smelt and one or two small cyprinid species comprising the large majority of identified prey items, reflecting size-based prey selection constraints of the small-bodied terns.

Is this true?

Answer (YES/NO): NO